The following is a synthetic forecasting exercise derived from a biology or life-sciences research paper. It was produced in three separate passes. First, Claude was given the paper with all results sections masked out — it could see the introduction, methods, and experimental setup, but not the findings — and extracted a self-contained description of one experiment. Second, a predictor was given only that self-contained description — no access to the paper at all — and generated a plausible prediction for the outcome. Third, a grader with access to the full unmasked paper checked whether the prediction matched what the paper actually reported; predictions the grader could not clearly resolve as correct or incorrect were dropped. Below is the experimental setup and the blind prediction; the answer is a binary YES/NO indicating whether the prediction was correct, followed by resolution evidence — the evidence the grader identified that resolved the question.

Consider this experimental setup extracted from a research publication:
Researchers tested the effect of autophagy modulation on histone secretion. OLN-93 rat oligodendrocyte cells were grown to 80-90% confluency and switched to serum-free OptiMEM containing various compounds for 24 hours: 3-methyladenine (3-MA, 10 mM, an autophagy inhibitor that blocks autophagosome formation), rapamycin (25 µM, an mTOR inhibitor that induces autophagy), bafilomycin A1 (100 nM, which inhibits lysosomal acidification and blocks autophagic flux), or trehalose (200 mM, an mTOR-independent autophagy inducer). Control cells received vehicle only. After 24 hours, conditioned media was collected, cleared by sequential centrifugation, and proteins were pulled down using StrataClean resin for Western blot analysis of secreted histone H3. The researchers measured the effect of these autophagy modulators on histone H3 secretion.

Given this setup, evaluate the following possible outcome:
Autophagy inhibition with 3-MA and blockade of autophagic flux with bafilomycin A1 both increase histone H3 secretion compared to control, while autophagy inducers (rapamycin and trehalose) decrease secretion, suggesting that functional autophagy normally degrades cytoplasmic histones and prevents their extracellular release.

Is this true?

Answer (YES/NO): YES